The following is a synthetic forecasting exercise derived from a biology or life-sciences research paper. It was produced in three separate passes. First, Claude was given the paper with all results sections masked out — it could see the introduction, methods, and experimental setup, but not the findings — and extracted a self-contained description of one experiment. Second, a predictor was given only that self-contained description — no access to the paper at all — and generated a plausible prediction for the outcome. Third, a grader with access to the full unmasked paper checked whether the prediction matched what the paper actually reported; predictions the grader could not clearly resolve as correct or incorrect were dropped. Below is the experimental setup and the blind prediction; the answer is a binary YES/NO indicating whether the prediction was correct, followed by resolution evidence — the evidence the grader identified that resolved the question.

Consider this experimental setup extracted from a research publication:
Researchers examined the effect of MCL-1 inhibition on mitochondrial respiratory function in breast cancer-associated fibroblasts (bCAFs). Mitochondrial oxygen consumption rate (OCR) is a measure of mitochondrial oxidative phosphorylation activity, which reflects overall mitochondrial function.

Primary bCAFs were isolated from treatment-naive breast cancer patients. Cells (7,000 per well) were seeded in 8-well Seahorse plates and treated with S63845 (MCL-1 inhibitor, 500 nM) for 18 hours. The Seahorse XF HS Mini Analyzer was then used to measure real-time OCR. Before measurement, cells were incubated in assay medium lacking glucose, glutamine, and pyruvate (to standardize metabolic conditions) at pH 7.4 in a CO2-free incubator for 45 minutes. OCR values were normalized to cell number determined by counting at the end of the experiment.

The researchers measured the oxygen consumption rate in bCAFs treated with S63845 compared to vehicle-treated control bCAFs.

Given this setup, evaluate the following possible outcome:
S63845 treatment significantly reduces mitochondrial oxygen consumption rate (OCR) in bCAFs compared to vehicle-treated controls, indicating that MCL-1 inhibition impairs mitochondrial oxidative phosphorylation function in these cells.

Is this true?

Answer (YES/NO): NO